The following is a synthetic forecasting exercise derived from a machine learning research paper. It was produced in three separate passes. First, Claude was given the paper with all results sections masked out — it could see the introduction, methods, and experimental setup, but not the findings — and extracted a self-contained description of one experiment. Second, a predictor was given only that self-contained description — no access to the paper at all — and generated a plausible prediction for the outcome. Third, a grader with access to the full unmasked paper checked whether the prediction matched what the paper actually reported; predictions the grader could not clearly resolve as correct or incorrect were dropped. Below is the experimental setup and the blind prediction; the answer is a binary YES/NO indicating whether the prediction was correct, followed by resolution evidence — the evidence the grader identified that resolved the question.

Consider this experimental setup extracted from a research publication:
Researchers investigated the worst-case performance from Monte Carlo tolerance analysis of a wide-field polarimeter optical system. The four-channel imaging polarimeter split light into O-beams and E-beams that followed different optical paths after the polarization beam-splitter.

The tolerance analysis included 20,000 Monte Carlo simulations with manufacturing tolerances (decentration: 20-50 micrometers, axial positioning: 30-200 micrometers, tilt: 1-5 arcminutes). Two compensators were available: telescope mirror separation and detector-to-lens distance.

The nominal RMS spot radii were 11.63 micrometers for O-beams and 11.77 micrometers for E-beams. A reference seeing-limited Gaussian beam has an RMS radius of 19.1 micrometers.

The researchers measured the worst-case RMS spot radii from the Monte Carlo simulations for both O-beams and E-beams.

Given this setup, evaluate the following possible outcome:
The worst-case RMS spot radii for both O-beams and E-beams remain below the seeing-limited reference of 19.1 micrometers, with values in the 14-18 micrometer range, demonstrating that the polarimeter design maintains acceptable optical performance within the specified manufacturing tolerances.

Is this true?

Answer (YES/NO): NO